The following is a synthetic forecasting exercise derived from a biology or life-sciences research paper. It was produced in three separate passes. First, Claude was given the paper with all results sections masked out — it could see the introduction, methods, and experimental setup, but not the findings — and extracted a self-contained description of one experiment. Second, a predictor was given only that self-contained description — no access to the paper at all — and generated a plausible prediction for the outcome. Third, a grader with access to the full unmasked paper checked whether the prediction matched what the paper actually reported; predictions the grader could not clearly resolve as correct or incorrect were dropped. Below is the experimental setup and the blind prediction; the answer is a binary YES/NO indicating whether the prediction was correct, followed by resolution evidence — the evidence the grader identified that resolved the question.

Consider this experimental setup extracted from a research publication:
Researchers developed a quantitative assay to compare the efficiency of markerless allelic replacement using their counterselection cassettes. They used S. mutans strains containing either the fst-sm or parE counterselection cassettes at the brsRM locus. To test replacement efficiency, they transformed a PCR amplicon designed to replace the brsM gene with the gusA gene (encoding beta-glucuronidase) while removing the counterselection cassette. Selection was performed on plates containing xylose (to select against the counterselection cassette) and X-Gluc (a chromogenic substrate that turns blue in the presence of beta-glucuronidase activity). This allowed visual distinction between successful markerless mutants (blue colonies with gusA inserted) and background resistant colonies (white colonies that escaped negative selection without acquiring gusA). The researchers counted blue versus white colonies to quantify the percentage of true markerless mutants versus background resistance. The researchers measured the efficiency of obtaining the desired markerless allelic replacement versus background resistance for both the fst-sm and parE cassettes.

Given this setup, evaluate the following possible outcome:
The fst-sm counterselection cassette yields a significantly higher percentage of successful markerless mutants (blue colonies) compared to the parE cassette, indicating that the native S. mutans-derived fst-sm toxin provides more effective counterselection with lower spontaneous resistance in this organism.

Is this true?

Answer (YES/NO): NO